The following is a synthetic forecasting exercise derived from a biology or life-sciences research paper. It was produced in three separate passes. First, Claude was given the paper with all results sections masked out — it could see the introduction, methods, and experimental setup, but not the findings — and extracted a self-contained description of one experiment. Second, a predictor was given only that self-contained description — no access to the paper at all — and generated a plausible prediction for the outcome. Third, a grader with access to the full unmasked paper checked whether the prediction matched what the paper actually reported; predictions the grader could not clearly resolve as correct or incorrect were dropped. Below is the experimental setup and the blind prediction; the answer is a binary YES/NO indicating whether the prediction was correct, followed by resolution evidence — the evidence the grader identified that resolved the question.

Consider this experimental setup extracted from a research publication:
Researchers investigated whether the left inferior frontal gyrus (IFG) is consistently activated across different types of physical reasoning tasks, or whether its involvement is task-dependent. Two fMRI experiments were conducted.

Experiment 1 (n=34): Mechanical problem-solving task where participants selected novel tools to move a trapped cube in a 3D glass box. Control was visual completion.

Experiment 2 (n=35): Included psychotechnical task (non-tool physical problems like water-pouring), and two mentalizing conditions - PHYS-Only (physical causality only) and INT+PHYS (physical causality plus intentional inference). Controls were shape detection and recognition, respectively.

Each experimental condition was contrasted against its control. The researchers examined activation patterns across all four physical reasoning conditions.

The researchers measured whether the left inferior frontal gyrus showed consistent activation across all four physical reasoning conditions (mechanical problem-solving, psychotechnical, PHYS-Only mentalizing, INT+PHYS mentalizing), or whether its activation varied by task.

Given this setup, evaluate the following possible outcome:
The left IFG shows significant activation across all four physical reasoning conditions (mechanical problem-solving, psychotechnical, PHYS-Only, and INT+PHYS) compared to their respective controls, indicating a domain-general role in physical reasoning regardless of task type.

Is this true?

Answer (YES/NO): NO